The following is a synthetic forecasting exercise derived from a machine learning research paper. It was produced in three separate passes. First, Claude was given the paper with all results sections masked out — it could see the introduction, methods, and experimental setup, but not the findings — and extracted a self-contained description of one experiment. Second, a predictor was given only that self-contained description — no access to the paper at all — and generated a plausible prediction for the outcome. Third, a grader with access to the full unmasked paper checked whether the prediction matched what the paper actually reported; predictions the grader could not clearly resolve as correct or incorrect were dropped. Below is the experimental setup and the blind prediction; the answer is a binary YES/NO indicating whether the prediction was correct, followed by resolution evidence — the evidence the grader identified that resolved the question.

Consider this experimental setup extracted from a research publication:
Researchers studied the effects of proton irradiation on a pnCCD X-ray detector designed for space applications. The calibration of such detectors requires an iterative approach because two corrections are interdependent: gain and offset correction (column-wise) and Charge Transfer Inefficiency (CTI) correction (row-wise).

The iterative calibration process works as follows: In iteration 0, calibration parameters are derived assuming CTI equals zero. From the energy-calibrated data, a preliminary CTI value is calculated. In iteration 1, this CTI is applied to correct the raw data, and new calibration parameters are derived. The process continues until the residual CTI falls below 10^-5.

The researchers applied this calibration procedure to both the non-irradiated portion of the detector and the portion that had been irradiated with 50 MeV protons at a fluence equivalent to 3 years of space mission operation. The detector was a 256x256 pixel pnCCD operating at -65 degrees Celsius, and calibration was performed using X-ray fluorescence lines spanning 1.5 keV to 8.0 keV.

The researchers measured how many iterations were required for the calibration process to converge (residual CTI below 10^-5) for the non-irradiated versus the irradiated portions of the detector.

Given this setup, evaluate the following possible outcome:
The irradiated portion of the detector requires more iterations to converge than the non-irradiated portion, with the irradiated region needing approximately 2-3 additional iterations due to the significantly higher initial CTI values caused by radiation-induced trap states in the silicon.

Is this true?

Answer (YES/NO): NO